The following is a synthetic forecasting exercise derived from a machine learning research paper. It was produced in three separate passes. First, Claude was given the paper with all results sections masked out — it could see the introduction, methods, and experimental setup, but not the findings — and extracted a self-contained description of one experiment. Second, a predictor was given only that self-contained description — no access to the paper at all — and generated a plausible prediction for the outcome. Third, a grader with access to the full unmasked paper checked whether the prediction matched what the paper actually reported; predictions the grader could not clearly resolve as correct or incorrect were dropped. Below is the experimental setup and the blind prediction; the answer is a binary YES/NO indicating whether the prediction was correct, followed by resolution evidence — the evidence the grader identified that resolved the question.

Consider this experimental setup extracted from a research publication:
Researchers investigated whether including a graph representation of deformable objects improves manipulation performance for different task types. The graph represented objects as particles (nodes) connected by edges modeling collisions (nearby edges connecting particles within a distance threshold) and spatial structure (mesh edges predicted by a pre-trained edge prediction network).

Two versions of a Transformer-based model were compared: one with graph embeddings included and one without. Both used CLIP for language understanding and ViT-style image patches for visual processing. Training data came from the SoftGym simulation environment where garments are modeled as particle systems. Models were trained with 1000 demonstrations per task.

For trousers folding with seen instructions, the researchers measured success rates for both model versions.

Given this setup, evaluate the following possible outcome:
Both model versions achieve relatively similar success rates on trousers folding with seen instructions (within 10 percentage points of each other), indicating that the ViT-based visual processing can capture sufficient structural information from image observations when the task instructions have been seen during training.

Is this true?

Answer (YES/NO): YES